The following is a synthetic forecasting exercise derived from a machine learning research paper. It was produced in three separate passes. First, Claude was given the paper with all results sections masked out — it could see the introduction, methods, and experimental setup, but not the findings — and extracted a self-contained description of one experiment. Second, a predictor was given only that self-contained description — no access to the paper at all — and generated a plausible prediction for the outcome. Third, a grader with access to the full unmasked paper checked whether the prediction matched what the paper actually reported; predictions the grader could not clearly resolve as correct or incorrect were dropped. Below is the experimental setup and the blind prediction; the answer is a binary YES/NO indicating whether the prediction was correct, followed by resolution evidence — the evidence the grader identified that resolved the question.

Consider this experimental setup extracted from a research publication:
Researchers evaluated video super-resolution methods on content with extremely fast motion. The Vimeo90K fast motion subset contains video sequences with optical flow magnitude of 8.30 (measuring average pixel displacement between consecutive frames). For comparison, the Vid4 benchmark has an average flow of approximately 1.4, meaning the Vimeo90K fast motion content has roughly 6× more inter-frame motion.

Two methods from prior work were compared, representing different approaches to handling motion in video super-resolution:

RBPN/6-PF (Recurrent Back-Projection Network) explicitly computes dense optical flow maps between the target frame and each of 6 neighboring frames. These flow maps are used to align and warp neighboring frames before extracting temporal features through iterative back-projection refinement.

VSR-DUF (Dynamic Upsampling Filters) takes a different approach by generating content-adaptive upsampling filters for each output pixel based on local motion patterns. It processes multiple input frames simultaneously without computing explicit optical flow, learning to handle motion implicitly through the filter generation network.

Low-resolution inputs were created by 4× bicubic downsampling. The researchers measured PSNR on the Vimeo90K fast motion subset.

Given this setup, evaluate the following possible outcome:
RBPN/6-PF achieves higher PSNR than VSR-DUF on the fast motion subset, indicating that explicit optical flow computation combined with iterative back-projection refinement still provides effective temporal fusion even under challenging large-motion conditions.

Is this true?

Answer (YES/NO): YES